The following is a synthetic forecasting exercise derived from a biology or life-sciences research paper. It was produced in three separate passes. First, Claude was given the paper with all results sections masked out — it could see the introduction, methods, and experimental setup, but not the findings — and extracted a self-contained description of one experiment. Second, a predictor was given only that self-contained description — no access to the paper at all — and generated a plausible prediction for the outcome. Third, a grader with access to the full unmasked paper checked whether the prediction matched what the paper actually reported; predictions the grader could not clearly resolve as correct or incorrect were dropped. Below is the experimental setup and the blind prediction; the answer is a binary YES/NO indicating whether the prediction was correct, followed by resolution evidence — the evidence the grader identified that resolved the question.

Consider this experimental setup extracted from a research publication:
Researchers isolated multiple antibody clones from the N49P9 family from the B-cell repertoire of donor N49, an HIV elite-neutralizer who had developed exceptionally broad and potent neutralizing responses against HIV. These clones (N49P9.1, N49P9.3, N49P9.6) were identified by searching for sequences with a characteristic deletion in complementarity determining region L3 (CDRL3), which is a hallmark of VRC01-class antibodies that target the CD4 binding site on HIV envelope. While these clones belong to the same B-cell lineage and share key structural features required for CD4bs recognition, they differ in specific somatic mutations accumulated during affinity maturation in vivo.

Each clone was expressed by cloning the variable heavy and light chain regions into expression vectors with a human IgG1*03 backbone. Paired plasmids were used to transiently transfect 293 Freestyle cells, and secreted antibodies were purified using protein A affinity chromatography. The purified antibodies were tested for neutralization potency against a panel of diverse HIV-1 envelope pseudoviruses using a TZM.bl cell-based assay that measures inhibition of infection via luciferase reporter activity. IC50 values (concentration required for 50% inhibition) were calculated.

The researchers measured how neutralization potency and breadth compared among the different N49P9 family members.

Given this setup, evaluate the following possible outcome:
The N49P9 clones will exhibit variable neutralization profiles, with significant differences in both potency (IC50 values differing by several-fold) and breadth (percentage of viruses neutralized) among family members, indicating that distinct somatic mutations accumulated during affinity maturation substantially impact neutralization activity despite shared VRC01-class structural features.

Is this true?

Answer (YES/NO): YES